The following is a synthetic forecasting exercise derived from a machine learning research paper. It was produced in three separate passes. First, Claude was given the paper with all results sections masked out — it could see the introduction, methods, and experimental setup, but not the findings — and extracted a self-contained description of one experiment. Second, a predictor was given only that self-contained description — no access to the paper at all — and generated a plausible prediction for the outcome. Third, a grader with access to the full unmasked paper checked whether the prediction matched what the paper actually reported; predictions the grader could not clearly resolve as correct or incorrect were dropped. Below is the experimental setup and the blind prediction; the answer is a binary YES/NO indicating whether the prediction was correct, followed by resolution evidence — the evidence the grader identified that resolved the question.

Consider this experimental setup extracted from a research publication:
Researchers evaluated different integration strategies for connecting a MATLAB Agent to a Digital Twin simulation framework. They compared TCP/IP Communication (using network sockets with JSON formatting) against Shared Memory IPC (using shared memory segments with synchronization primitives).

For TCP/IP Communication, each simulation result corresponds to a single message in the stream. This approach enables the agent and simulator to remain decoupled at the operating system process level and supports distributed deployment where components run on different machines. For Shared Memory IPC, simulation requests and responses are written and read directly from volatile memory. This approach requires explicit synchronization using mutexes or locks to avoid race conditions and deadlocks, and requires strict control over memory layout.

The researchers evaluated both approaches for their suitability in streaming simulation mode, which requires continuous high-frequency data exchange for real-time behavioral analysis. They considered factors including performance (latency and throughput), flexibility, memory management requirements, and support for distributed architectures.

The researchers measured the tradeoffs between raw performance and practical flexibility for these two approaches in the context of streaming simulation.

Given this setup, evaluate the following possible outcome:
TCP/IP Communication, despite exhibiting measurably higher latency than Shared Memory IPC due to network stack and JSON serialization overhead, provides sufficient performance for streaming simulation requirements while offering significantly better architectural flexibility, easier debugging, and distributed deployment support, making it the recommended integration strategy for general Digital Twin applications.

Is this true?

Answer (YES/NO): NO